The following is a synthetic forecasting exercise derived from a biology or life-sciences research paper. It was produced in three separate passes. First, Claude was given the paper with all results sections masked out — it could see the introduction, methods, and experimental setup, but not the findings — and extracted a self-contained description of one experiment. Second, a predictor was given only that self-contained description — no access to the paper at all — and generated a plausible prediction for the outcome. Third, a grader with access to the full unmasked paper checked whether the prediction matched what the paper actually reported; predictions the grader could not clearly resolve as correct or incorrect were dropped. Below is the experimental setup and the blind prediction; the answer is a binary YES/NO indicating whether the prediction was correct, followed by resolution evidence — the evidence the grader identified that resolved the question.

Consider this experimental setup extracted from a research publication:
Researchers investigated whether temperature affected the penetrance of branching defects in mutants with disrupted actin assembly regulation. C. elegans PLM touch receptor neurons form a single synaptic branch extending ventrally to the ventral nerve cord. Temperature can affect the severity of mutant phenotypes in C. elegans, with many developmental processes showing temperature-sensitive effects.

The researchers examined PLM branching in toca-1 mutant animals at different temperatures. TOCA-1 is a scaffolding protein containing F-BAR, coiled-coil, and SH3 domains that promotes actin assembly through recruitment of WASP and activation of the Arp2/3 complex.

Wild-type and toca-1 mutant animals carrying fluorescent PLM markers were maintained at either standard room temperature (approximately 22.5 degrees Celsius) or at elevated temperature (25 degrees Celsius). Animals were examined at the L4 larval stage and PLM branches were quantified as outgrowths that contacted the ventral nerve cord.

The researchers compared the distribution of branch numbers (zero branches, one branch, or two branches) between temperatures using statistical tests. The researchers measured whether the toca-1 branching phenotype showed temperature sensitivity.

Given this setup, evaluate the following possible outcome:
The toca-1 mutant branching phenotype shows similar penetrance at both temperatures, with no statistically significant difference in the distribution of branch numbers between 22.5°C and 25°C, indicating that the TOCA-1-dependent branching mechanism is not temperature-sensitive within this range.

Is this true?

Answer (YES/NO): NO